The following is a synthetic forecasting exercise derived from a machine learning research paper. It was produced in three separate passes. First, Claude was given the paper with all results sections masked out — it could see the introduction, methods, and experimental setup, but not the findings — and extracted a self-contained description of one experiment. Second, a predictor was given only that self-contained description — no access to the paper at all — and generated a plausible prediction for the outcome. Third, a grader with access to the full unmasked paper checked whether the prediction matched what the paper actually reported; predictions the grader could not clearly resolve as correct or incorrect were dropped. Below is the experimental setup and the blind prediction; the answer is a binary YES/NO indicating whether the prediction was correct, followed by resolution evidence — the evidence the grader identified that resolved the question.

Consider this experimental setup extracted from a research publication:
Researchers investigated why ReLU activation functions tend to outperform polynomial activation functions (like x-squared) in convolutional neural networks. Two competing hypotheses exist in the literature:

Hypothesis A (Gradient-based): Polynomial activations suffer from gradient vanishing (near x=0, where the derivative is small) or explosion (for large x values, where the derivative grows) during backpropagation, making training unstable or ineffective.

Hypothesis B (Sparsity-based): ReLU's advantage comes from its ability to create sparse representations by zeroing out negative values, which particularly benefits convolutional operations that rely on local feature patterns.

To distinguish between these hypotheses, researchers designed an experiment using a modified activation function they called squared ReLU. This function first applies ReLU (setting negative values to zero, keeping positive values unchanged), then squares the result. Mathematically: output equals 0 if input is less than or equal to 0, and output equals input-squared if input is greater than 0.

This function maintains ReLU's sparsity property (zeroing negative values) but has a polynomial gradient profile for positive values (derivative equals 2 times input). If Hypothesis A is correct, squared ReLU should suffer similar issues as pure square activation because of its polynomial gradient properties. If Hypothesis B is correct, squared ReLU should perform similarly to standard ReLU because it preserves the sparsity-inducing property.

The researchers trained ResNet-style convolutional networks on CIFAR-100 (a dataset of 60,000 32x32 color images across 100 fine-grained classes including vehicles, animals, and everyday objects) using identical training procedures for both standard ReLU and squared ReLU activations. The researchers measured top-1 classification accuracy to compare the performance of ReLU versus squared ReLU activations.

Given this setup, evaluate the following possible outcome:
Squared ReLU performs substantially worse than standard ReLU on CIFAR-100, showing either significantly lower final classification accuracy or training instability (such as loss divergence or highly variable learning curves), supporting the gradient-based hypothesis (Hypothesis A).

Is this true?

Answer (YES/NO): NO